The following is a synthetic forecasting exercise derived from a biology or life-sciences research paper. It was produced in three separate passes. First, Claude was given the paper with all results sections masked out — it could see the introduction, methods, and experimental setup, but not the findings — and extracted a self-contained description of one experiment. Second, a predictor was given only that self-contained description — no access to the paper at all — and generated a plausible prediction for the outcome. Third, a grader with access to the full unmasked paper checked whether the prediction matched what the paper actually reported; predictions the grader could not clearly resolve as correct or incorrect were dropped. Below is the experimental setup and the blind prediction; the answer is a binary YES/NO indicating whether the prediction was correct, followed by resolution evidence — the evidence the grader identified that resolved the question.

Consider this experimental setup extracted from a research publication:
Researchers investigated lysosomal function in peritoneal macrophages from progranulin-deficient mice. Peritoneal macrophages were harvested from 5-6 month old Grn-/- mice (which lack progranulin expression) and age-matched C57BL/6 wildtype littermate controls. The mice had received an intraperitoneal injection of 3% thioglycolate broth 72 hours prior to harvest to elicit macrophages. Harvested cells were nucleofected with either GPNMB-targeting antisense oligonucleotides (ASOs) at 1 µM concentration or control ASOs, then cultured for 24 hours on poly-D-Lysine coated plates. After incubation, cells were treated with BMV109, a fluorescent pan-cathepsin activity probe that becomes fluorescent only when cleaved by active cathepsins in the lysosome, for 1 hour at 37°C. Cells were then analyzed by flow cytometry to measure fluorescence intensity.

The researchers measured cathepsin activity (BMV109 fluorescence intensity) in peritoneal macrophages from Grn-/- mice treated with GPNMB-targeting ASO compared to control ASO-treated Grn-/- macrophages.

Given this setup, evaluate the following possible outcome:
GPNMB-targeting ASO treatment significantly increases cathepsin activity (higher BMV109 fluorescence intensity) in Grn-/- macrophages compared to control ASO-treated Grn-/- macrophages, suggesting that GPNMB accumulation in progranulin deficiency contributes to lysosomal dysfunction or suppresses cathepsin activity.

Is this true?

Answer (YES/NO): NO